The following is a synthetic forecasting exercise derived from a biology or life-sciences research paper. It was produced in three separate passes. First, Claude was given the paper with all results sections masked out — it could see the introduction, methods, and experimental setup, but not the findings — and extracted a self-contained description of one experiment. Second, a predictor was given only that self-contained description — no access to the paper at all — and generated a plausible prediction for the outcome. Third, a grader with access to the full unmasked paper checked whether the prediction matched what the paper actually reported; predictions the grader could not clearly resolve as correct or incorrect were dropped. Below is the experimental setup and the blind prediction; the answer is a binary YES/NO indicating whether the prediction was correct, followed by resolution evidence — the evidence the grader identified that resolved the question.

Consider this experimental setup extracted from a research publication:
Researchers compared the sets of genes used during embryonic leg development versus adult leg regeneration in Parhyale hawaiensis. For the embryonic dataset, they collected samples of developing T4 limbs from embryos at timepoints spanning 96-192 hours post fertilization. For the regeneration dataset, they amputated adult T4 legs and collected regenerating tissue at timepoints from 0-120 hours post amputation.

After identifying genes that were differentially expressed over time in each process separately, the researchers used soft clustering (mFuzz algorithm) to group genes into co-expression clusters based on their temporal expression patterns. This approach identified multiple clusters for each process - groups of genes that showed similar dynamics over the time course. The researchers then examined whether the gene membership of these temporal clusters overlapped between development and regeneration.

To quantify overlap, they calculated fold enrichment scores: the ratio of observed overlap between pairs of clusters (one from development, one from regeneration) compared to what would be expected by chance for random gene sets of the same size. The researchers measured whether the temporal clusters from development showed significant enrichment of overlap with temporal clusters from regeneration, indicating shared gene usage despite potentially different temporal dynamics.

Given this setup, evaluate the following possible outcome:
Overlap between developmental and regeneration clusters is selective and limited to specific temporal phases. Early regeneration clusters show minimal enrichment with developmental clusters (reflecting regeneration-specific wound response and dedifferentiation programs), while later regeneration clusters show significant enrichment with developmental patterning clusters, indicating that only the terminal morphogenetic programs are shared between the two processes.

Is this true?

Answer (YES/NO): NO